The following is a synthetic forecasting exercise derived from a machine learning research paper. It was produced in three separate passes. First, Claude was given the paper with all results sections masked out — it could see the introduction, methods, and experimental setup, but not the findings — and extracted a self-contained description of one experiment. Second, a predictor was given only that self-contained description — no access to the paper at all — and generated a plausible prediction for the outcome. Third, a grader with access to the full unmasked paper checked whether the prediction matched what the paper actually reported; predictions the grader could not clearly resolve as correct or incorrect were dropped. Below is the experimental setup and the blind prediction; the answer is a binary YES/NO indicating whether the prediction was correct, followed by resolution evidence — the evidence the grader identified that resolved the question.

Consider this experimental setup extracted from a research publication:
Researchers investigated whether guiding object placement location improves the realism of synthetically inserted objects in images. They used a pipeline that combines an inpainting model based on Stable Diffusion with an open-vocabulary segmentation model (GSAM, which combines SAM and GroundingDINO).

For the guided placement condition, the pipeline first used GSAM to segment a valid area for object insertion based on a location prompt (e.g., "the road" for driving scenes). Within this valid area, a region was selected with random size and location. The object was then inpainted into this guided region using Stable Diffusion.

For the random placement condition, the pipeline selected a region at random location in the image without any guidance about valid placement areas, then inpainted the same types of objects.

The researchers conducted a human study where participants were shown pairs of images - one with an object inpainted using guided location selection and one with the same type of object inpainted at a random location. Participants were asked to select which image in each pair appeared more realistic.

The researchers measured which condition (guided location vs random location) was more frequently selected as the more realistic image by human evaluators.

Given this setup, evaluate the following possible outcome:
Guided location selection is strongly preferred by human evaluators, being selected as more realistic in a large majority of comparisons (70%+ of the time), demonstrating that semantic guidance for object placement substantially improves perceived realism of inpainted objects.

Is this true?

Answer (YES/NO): NO